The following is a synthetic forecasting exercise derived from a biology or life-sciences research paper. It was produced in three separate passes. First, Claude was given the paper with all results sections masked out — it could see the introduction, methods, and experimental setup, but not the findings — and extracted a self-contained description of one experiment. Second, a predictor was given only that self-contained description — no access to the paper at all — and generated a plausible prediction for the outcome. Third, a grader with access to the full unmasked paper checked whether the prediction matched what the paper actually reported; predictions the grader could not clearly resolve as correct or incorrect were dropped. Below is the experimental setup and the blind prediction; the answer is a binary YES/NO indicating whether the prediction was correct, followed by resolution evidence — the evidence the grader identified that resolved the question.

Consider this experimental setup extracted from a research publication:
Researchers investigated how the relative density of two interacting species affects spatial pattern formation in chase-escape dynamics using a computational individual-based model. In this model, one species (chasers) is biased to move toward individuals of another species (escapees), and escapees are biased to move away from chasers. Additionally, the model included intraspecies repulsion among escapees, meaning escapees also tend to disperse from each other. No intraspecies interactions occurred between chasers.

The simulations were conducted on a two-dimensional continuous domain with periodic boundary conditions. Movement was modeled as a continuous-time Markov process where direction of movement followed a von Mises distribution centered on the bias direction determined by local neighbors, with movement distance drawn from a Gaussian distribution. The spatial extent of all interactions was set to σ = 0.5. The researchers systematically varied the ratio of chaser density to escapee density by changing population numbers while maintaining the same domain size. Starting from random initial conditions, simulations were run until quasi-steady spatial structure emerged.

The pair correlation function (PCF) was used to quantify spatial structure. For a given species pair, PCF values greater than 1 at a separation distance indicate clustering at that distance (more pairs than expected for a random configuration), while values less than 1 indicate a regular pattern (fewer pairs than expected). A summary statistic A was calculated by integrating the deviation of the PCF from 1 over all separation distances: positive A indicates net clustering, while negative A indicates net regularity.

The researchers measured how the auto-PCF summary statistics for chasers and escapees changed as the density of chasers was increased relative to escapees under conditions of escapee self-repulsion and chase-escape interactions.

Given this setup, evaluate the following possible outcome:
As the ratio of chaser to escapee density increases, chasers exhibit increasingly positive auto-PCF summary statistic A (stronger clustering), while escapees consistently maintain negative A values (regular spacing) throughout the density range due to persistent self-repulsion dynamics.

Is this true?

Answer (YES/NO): NO